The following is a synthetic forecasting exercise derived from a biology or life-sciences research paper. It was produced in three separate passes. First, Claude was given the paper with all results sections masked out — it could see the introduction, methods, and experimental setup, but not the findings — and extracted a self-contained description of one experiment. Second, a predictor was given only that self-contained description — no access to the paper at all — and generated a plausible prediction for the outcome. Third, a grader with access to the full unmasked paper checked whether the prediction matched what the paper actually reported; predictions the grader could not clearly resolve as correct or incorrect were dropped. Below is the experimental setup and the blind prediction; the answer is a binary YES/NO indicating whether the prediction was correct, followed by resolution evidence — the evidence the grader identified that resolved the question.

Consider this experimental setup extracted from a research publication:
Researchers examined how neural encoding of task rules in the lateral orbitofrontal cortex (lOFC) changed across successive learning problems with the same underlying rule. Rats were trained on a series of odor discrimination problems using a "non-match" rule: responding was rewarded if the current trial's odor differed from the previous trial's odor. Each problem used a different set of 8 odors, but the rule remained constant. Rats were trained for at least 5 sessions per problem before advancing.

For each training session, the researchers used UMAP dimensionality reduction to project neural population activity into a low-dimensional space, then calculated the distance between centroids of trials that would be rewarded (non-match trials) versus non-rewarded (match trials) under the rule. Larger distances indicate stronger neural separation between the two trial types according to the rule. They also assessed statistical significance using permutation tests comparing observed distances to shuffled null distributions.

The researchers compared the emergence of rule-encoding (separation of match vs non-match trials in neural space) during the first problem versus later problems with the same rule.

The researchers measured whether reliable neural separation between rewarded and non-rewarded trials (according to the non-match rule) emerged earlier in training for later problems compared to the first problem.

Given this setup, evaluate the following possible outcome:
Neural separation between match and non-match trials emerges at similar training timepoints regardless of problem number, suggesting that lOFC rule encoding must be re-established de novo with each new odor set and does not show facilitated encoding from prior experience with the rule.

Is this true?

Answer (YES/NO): NO